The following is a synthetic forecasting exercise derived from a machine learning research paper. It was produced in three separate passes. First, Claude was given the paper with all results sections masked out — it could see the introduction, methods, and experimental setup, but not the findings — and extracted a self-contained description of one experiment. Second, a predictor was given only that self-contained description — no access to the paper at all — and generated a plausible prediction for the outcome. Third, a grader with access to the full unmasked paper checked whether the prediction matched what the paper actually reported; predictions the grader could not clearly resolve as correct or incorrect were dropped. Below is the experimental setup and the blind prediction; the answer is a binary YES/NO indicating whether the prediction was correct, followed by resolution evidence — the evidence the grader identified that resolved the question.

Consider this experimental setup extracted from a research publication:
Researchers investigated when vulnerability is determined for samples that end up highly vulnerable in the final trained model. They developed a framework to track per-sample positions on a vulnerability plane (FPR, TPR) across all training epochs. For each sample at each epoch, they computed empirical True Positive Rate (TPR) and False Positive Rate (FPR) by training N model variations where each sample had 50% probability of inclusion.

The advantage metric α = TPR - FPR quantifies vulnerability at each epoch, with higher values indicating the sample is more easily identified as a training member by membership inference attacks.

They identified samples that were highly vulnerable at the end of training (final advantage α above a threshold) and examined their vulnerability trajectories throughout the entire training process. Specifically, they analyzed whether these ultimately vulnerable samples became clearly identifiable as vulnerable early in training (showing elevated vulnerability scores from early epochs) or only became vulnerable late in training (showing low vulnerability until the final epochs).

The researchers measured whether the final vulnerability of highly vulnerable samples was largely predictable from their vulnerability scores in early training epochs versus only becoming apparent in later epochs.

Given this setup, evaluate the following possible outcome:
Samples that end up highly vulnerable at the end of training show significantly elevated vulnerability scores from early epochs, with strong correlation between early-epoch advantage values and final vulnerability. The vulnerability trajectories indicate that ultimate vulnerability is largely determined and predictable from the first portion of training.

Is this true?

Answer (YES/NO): YES